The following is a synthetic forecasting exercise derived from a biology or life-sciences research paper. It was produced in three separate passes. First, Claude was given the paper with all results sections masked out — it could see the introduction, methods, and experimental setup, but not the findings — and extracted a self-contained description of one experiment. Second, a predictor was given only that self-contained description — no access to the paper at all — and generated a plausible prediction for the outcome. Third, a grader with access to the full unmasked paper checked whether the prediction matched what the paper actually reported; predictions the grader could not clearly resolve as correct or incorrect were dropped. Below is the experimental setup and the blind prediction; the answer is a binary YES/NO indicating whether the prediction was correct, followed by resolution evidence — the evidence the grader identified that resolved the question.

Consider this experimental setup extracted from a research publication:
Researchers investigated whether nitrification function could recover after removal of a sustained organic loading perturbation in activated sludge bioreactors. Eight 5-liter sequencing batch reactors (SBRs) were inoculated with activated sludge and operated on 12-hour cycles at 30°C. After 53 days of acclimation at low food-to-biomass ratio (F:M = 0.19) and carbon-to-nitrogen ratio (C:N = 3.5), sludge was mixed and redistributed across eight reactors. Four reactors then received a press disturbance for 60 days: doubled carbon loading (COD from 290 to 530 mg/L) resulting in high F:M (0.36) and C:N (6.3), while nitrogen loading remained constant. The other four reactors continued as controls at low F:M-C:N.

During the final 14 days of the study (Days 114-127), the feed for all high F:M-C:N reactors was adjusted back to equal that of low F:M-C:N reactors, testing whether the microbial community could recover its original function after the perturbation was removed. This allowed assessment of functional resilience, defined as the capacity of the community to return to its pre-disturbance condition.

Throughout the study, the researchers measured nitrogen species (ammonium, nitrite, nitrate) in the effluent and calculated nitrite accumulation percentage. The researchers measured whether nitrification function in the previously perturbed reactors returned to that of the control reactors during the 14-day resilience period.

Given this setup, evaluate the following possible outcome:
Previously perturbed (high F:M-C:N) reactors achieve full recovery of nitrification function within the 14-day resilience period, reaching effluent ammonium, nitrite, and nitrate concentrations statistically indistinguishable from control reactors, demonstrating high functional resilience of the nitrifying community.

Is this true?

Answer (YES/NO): NO